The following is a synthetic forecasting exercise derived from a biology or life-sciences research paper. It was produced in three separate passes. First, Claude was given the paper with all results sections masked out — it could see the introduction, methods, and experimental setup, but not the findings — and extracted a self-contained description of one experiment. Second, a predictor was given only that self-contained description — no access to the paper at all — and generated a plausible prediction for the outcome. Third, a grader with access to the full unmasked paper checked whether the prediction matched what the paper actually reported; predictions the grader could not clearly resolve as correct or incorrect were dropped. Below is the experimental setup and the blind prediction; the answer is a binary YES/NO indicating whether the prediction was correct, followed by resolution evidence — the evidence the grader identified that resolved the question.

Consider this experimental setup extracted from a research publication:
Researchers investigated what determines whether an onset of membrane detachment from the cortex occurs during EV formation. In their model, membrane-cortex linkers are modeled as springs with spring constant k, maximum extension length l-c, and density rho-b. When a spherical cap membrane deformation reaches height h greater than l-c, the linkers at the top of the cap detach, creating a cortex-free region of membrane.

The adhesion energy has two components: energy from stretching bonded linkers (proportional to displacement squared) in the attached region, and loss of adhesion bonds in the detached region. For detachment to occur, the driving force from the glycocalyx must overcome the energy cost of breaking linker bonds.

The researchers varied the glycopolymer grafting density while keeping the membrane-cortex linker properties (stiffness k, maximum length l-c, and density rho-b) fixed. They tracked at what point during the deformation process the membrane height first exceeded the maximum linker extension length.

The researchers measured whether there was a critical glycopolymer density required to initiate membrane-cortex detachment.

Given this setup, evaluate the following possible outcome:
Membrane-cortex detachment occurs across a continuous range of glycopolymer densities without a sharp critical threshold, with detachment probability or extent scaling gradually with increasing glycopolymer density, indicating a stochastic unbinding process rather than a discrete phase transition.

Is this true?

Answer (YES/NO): NO